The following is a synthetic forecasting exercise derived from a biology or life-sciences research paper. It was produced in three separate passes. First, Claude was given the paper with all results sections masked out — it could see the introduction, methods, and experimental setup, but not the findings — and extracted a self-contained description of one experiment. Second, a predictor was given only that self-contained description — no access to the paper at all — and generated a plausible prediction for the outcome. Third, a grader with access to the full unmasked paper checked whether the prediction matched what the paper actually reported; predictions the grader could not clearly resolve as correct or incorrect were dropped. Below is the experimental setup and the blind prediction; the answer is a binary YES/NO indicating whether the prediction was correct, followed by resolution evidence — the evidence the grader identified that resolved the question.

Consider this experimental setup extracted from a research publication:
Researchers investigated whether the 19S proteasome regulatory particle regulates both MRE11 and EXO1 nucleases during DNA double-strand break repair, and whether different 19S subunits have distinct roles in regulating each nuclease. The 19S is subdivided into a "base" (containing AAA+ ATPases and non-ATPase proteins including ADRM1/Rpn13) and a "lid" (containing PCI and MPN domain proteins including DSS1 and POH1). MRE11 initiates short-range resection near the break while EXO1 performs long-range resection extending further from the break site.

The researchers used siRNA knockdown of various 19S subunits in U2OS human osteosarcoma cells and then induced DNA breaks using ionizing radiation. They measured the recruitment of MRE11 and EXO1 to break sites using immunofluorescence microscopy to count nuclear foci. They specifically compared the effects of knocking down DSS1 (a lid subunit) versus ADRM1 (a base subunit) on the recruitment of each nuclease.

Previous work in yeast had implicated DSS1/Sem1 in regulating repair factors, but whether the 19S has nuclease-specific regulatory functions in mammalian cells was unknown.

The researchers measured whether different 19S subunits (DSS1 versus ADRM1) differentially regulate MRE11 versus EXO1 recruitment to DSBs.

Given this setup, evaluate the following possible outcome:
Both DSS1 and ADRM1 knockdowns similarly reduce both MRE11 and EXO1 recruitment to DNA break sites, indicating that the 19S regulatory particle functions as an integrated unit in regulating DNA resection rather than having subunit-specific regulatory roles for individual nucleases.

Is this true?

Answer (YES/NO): NO